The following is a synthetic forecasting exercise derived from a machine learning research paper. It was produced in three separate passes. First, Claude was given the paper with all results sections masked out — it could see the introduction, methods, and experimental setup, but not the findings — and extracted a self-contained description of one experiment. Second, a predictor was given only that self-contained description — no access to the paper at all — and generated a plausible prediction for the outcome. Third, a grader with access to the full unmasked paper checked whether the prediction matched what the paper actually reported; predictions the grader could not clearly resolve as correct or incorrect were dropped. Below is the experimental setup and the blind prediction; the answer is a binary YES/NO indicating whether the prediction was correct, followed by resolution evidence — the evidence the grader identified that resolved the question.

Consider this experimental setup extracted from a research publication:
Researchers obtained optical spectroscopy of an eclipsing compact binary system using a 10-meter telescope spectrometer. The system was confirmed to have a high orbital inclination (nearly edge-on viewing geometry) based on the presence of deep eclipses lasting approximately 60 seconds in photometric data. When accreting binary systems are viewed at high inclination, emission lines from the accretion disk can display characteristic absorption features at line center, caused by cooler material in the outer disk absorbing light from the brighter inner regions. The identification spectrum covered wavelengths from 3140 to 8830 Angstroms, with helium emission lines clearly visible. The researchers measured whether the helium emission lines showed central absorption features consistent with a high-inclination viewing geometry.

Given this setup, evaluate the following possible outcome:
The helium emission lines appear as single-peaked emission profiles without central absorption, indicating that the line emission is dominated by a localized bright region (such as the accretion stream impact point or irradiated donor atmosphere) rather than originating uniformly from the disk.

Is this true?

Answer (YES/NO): NO